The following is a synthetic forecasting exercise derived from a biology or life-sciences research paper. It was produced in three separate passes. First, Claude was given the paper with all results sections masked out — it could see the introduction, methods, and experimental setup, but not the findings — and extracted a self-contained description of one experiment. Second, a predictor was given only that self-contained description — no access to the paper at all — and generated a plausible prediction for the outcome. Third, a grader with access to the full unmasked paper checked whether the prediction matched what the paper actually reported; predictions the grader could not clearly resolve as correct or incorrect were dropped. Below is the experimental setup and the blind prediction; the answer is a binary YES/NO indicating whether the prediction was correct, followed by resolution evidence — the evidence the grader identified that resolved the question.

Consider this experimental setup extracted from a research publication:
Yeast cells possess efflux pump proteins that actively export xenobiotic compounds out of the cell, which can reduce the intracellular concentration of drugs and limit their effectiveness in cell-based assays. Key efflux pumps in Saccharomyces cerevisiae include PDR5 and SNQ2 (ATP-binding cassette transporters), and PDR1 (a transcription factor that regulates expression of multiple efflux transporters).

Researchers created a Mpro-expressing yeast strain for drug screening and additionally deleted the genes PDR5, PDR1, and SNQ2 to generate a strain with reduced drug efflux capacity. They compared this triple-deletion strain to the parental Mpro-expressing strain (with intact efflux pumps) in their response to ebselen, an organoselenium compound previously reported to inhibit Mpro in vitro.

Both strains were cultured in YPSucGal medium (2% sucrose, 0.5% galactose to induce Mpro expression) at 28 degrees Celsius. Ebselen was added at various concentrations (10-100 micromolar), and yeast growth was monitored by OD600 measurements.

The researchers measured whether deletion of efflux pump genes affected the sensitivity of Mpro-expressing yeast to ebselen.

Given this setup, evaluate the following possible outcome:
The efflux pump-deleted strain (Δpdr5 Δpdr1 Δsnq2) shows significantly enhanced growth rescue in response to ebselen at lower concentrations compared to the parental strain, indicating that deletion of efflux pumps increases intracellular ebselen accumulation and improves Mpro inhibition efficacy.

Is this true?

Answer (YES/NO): NO